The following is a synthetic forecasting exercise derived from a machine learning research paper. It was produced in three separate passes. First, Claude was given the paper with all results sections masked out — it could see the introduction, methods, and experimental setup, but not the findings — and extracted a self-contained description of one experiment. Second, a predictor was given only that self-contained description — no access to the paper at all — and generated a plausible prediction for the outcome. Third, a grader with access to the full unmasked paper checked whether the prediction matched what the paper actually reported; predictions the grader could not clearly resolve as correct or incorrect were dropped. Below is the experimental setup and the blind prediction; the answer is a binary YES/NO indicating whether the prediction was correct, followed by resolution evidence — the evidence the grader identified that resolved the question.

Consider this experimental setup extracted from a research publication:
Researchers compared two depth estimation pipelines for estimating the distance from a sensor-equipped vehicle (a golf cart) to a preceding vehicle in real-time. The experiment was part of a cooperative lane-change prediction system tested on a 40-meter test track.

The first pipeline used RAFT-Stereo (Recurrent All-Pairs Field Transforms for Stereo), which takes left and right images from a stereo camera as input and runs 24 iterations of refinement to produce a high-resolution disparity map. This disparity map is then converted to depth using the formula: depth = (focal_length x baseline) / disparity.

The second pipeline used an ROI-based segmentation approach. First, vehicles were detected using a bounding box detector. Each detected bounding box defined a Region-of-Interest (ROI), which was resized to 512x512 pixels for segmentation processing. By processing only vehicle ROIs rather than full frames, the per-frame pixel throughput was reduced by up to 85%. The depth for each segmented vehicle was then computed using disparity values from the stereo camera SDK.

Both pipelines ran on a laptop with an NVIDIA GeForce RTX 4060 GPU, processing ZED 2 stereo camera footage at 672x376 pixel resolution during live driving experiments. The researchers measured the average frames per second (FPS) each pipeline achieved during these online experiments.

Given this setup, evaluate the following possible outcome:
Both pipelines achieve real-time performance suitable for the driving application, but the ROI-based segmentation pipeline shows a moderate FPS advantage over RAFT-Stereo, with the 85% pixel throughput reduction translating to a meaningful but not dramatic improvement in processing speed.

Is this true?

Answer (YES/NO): NO